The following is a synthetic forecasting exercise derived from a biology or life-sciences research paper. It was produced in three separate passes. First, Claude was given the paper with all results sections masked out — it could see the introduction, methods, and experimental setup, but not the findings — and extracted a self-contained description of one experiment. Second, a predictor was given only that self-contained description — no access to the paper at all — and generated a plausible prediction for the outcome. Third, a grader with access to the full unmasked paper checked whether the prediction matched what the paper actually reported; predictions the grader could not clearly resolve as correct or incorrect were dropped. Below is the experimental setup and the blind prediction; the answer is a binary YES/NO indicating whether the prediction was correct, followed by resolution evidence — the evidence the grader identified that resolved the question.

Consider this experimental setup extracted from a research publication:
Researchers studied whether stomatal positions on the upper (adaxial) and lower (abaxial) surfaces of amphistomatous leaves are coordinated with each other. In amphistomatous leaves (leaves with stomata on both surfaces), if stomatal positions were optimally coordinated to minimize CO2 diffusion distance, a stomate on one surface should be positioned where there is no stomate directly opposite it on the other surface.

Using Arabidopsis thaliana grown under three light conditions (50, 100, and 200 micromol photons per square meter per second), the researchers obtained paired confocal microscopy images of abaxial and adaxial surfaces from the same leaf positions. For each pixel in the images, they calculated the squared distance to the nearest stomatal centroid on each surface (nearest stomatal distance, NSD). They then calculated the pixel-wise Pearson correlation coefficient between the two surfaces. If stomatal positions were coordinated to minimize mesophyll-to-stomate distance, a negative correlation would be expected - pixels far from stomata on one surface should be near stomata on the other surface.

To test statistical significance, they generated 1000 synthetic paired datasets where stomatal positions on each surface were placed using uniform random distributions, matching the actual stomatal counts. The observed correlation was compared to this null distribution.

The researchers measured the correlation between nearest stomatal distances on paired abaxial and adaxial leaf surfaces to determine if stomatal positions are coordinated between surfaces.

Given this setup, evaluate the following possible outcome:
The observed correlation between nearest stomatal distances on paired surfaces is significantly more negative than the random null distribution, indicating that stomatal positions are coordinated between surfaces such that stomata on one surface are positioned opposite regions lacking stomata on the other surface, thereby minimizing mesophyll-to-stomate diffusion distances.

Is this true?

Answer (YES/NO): NO